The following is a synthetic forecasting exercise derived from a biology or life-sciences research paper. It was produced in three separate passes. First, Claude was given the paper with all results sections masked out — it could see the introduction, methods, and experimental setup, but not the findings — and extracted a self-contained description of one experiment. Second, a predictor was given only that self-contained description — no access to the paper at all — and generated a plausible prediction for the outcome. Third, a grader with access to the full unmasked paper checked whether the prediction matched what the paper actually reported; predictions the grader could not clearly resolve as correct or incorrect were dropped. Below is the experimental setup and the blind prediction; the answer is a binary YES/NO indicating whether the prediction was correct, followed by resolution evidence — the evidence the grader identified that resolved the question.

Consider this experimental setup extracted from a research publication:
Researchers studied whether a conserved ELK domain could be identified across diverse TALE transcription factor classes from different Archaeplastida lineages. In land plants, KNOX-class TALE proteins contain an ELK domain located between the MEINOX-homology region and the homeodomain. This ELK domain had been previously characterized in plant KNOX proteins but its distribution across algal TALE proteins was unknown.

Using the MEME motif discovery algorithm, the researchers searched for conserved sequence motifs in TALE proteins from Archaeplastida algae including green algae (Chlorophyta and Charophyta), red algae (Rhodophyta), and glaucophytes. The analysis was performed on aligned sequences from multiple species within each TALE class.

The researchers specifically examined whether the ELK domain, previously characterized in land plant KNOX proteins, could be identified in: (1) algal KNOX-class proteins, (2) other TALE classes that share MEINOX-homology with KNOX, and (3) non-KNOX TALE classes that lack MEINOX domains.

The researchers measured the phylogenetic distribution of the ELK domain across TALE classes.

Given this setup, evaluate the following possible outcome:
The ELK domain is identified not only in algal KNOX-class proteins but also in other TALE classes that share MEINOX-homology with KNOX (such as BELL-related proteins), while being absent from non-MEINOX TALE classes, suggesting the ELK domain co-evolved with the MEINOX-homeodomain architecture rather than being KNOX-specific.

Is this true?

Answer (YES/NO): NO